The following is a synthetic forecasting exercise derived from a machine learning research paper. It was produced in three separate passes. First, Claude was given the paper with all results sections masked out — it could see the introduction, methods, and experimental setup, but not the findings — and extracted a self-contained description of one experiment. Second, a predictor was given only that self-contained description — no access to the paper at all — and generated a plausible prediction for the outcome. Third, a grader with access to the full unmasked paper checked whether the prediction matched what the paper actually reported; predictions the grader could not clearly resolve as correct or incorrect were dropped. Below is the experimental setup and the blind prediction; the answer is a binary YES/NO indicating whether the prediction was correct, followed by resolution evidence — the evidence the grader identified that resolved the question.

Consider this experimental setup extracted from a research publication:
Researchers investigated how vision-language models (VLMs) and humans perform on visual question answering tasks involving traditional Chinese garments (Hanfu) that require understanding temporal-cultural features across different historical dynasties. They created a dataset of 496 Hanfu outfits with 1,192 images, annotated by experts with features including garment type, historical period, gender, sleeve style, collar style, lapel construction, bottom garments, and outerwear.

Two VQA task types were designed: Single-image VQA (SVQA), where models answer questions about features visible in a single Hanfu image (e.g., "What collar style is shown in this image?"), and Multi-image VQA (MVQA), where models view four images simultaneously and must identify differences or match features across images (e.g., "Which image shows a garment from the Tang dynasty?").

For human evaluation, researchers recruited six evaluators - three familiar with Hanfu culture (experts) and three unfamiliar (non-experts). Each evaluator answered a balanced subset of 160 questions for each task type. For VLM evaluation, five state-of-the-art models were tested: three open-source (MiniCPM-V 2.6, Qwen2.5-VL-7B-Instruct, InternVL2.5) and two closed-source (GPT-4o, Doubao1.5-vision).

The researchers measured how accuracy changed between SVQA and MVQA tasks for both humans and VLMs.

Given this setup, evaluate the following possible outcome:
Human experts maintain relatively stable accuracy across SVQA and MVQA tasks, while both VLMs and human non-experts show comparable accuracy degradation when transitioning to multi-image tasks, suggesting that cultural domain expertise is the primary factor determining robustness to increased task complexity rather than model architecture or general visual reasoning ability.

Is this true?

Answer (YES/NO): NO